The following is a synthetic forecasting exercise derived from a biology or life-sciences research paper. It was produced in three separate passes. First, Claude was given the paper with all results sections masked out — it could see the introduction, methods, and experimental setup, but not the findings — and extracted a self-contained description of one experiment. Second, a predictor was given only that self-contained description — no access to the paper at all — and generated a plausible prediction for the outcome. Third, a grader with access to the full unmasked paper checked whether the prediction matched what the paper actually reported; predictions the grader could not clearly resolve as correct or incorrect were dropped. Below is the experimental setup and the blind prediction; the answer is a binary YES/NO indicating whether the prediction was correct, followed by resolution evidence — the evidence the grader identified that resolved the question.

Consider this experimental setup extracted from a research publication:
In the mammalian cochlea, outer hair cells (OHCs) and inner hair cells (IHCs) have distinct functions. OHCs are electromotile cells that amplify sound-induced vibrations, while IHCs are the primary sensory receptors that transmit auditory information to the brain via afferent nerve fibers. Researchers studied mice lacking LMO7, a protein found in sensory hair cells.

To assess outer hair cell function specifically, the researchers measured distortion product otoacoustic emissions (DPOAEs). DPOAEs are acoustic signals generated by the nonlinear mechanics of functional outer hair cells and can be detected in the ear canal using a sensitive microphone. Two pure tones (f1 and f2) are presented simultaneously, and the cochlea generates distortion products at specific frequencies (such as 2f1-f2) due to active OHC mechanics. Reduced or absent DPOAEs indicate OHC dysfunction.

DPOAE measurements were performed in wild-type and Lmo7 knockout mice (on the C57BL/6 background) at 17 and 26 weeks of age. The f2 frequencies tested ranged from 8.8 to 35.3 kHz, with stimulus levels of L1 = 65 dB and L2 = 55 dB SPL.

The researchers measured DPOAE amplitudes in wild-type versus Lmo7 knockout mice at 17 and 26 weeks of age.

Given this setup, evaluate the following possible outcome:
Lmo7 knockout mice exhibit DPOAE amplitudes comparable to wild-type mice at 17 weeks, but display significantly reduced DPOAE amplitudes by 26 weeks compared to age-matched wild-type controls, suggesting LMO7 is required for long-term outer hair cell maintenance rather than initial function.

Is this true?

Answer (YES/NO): NO